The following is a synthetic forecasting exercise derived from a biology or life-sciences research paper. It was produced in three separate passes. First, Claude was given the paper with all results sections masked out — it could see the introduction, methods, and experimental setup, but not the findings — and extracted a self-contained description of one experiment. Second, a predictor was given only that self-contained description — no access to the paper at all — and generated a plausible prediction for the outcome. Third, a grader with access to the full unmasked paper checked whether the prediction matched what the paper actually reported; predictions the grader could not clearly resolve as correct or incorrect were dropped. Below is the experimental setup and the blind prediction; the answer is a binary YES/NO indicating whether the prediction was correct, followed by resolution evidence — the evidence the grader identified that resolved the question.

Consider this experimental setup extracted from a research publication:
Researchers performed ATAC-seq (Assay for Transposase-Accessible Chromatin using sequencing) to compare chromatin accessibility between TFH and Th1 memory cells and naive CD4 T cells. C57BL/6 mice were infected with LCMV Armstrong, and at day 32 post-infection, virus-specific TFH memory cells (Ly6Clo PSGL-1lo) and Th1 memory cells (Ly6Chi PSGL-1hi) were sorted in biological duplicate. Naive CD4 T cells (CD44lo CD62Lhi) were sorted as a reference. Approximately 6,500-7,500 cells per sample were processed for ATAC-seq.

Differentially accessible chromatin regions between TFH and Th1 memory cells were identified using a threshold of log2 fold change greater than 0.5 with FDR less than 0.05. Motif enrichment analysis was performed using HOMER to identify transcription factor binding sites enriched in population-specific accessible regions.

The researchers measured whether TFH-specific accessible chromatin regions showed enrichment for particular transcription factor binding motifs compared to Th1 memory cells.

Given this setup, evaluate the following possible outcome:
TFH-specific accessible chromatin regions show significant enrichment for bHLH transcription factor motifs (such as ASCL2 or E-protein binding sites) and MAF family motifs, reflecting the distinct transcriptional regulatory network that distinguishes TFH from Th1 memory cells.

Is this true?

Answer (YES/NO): NO